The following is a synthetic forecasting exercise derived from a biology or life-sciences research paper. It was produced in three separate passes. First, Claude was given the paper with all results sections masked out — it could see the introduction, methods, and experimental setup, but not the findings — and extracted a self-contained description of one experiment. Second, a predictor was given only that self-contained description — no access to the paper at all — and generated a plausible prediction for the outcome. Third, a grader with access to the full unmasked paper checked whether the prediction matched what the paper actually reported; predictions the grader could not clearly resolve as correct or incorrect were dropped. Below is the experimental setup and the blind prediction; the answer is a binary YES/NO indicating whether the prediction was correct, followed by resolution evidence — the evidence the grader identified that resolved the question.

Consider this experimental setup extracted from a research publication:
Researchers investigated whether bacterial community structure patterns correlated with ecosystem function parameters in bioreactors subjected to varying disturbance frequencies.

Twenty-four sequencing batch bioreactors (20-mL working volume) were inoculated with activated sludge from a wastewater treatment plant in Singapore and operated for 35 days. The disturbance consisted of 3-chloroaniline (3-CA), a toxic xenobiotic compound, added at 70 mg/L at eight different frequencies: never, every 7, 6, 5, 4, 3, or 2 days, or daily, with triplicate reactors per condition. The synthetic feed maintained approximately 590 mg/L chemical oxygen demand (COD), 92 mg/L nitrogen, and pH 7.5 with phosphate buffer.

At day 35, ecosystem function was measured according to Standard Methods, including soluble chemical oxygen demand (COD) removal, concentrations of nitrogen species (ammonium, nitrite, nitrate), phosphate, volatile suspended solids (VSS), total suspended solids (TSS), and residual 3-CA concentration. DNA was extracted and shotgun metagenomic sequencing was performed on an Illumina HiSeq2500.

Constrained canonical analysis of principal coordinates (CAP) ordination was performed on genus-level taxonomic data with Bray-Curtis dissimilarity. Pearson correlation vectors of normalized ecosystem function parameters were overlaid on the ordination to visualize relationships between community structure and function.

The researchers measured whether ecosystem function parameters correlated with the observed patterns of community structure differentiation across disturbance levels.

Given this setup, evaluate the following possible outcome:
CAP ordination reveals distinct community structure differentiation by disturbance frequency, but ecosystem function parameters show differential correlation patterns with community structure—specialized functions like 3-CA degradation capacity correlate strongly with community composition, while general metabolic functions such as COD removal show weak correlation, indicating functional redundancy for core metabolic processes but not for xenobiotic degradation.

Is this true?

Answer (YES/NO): NO